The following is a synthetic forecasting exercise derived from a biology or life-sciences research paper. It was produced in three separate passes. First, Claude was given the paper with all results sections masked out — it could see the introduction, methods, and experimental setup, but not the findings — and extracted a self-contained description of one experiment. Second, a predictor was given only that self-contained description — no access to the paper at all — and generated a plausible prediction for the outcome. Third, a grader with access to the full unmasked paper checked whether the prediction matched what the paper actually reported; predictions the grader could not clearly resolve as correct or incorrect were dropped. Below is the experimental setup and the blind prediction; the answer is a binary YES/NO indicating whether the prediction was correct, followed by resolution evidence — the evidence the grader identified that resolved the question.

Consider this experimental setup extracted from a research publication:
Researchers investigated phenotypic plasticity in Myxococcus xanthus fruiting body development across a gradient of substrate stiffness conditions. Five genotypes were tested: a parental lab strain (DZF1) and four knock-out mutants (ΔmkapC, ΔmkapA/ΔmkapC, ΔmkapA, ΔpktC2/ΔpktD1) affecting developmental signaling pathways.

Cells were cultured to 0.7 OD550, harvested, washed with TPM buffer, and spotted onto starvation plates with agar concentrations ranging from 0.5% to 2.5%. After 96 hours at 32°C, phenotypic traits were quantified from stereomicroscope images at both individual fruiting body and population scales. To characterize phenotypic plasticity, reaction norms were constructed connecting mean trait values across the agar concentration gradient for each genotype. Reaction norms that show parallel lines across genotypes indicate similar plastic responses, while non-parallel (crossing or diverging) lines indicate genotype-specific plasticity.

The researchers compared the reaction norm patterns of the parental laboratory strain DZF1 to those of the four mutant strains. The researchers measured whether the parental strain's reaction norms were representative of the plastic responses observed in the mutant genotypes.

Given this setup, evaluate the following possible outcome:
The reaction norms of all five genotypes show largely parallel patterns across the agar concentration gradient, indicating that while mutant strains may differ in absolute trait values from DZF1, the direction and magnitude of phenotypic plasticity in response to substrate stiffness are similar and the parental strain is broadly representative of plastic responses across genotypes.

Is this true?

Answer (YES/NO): NO